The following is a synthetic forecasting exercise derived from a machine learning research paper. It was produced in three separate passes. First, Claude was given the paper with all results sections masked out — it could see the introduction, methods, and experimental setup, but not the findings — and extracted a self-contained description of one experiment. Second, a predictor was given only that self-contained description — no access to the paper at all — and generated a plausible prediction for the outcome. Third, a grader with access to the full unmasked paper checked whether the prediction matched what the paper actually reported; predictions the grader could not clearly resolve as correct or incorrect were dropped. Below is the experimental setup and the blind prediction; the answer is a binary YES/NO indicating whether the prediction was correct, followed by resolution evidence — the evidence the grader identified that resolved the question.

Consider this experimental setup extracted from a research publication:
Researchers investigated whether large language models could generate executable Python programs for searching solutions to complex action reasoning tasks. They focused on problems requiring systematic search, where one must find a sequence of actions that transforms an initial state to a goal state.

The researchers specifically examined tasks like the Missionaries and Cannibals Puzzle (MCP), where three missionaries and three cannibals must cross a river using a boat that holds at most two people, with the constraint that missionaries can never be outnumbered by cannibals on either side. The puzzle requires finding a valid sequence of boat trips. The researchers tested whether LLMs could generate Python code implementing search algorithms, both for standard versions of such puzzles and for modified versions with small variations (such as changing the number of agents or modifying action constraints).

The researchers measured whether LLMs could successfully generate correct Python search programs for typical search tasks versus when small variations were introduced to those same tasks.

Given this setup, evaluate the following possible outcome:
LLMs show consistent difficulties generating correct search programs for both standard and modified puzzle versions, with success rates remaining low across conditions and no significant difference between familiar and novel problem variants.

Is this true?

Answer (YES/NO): NO